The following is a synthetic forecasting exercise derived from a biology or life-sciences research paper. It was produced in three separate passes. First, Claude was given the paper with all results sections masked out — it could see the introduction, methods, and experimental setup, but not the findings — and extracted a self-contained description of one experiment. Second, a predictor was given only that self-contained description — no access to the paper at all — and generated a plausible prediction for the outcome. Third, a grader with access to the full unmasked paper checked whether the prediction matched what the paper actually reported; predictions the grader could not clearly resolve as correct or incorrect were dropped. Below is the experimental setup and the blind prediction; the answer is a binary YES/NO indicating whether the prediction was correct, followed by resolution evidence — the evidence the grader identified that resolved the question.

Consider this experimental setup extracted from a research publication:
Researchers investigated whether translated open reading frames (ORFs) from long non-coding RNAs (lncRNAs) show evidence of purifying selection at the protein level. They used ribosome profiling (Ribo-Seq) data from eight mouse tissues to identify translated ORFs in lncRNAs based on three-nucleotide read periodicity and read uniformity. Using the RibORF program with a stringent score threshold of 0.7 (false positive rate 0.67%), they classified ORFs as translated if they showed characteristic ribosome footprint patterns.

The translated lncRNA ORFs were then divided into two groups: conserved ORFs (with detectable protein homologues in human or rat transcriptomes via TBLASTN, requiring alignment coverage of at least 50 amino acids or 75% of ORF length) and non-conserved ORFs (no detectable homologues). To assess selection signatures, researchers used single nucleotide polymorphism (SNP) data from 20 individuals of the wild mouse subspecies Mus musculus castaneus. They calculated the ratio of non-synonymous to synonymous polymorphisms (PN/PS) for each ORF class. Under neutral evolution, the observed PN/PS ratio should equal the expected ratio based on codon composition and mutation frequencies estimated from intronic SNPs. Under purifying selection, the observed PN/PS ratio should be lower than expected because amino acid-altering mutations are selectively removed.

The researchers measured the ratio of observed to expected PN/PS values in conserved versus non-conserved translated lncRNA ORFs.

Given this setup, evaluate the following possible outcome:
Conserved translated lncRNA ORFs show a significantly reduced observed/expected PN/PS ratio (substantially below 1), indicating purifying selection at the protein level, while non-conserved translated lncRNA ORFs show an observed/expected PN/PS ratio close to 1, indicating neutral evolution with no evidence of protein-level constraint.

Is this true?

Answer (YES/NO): NO